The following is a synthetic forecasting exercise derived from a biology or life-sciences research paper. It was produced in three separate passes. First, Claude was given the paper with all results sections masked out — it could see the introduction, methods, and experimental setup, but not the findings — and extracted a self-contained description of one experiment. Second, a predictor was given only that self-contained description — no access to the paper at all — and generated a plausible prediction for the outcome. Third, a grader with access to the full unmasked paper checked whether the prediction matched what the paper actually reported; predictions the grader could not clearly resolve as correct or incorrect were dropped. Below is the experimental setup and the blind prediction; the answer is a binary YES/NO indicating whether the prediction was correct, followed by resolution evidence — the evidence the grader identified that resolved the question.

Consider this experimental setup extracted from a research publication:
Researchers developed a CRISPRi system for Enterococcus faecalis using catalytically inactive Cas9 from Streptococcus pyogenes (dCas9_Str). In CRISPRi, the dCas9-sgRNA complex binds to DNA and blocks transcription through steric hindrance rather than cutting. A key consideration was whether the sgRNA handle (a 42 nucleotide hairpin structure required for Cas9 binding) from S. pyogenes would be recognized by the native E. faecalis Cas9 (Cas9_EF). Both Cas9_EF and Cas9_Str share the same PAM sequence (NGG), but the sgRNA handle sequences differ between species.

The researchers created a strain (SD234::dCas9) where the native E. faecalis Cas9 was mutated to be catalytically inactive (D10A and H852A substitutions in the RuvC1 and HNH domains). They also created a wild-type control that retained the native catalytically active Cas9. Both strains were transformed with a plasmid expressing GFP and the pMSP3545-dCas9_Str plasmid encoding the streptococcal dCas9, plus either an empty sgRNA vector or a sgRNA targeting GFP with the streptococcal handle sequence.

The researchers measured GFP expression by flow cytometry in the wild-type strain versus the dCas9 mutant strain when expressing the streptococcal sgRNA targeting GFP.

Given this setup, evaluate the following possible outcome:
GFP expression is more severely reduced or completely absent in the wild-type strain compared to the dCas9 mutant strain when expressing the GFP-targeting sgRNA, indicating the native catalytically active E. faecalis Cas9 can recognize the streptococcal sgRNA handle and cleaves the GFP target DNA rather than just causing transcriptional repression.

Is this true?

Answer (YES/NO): NO